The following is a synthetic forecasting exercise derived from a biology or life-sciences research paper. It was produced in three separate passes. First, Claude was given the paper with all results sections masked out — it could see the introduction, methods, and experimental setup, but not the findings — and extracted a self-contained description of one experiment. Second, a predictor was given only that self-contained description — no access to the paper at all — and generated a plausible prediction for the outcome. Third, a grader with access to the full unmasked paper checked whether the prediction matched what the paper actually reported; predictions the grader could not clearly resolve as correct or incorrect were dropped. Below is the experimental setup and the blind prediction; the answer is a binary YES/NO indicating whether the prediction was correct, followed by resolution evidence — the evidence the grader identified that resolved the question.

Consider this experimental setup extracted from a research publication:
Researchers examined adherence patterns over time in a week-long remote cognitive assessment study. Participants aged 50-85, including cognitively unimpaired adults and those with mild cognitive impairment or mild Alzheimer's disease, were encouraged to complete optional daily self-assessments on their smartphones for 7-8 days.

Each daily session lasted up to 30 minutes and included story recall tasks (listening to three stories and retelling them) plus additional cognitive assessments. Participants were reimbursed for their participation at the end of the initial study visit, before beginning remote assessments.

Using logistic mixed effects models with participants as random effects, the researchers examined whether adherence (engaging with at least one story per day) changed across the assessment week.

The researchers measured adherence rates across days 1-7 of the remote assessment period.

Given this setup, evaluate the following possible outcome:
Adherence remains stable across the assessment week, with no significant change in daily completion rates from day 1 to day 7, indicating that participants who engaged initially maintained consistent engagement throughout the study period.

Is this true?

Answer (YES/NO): YES